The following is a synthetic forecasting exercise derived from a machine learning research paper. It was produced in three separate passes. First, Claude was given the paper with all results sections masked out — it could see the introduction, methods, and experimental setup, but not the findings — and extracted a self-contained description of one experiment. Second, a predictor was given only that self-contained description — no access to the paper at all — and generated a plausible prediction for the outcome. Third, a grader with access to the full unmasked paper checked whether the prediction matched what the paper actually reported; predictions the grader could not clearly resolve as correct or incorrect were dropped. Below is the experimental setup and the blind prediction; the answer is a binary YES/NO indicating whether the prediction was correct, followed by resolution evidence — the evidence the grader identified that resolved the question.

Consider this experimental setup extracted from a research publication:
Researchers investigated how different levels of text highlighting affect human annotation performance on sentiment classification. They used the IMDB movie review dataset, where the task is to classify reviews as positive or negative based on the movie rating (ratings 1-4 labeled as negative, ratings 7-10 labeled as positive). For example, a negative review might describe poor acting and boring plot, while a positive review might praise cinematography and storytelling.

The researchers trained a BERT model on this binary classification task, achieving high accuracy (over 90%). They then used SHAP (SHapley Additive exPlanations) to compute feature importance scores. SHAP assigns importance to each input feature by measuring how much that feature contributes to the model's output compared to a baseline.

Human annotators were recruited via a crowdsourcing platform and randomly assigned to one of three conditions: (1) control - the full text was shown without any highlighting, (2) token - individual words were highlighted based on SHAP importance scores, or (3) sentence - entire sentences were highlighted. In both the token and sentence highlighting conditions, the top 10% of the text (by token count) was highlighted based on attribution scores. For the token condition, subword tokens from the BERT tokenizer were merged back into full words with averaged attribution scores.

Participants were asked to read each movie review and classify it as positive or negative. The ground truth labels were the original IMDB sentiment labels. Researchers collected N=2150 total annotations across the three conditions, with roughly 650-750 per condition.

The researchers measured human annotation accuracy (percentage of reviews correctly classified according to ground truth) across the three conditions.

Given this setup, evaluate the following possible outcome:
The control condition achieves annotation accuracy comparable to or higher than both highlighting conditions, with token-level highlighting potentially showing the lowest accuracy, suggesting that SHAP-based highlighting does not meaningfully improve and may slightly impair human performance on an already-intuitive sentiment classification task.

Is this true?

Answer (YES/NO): YES